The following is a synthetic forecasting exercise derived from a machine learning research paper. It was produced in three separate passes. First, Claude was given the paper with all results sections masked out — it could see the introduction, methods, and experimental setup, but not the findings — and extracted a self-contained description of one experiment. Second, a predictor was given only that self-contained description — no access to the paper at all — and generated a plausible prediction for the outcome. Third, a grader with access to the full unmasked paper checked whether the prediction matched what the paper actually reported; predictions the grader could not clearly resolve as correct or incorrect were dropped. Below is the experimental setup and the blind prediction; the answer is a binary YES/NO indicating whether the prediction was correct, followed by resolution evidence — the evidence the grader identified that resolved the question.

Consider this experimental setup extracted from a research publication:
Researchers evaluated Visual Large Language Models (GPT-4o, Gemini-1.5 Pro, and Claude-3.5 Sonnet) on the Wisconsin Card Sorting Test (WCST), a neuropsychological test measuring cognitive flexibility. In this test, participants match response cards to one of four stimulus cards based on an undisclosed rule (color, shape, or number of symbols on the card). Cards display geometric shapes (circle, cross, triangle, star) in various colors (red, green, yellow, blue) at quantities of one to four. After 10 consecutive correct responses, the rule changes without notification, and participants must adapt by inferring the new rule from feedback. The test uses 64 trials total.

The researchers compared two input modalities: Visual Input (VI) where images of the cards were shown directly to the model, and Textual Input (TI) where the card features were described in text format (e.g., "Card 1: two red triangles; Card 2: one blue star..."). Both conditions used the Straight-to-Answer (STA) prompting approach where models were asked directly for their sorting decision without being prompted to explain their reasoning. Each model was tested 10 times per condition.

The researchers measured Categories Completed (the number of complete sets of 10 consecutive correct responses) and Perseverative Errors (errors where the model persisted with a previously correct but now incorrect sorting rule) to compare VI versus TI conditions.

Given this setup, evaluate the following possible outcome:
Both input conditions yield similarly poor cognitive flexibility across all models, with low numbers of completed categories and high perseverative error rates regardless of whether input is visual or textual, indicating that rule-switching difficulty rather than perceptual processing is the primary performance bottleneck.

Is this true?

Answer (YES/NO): NO